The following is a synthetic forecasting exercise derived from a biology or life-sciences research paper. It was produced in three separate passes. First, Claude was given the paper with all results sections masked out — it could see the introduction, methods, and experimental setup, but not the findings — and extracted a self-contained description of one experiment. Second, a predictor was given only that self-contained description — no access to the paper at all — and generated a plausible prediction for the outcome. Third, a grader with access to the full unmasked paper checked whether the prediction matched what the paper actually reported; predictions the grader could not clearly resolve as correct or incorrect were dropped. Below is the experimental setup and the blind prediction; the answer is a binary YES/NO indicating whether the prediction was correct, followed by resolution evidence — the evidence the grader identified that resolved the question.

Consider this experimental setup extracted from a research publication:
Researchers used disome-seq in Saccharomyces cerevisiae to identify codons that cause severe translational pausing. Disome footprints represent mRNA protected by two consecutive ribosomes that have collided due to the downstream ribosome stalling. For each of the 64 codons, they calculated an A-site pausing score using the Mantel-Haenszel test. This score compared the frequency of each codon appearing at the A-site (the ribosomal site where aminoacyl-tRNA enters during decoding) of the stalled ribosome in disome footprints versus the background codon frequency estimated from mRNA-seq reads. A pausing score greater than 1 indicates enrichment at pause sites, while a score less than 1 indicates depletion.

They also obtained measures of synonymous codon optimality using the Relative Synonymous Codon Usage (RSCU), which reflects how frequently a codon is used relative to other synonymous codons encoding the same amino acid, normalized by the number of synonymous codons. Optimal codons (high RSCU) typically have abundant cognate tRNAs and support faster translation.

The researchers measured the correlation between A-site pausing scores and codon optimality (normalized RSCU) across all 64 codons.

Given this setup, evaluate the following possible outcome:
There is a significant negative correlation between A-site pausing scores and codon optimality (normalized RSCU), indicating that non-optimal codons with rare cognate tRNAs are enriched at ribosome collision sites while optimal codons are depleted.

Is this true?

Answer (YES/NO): NO